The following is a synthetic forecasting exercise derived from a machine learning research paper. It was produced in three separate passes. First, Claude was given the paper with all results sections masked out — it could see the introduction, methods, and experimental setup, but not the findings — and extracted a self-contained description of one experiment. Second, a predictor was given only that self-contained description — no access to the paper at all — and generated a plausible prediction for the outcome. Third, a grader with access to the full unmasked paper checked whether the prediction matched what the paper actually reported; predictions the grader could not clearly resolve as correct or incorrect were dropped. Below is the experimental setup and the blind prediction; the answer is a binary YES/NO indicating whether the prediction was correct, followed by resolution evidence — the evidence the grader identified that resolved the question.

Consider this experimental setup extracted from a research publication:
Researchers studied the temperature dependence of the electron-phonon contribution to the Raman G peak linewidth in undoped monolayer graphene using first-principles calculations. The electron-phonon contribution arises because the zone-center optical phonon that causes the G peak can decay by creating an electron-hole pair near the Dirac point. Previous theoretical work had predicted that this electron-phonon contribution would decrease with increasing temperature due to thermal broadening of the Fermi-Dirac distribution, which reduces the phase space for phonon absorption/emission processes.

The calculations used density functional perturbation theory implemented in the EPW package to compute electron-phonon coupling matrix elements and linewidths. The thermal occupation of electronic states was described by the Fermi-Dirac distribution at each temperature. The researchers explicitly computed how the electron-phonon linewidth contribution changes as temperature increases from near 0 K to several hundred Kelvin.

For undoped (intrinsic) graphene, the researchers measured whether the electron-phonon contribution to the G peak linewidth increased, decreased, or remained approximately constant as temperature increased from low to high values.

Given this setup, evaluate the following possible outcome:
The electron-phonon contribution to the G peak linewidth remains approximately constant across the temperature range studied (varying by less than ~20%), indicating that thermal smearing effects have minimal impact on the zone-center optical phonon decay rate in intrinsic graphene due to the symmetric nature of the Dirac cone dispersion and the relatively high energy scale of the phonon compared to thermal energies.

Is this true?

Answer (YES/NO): NO